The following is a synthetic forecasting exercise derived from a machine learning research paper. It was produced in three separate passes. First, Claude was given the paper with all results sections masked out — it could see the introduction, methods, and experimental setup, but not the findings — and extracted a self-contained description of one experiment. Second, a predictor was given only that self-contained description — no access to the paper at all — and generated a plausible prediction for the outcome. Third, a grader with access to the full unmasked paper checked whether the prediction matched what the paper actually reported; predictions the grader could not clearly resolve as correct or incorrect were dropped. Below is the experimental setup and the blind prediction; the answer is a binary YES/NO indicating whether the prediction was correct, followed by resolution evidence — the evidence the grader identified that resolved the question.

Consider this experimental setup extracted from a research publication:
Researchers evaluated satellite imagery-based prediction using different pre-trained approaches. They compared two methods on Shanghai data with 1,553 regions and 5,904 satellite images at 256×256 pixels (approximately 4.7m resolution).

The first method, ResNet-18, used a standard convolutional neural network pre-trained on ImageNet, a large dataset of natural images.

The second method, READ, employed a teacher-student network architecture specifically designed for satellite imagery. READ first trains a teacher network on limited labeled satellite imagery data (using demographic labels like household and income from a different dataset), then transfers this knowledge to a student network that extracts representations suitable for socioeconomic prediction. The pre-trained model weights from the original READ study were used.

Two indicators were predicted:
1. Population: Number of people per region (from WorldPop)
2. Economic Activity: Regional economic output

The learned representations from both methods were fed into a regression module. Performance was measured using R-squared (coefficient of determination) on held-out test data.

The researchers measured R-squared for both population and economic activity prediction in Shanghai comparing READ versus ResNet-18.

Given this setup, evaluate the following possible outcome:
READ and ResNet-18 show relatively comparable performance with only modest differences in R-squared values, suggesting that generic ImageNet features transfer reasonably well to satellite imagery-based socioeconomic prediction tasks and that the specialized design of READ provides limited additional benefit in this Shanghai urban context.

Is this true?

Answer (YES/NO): NO